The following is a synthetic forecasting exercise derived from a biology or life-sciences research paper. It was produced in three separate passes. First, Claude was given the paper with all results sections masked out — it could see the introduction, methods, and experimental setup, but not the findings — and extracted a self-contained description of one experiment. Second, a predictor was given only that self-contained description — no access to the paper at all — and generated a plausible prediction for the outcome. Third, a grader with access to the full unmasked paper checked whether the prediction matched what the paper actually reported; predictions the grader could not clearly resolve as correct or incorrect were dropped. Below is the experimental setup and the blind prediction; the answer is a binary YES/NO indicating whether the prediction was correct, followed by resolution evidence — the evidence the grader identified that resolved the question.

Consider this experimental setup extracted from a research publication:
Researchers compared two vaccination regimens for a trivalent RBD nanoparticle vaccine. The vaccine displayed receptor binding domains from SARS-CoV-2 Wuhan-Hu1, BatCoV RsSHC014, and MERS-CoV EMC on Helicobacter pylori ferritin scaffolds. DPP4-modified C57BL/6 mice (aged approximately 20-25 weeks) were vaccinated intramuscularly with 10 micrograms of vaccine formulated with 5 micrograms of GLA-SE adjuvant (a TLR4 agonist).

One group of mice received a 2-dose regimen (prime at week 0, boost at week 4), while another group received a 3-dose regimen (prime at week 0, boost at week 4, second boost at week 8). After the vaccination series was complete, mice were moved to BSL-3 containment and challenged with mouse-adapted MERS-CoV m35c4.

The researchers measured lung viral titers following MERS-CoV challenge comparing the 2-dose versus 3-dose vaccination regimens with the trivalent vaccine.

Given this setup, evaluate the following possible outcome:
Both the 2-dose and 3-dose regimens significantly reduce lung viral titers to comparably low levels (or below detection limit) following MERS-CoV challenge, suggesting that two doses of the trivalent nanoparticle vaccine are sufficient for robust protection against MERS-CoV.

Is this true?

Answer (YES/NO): NO